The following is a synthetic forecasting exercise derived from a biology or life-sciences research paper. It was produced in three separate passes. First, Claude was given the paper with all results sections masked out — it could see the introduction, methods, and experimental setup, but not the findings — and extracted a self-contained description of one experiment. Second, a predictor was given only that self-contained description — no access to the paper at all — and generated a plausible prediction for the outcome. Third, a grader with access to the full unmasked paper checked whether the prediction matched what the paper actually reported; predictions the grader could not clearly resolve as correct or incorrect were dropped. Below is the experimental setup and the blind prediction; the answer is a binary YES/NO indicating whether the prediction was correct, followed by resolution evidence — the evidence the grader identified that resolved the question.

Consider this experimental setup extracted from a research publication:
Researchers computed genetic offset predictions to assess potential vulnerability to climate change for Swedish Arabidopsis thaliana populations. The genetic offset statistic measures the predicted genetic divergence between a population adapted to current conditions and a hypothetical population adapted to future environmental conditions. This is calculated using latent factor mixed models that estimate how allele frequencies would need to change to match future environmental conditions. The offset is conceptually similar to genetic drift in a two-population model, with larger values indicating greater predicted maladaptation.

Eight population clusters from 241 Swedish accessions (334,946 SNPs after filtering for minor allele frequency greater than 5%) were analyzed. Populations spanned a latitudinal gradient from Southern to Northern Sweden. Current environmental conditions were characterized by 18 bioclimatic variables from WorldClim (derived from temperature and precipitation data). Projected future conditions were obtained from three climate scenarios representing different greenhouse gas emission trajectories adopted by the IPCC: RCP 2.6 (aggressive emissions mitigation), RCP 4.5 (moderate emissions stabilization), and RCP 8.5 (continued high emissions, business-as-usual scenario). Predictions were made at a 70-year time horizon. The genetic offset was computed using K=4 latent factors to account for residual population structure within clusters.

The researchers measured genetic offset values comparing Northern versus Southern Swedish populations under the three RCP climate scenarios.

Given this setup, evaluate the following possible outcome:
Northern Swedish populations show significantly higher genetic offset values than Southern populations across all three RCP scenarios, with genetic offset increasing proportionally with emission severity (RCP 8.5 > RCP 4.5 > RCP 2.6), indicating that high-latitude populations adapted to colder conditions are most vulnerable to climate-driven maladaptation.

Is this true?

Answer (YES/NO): NO